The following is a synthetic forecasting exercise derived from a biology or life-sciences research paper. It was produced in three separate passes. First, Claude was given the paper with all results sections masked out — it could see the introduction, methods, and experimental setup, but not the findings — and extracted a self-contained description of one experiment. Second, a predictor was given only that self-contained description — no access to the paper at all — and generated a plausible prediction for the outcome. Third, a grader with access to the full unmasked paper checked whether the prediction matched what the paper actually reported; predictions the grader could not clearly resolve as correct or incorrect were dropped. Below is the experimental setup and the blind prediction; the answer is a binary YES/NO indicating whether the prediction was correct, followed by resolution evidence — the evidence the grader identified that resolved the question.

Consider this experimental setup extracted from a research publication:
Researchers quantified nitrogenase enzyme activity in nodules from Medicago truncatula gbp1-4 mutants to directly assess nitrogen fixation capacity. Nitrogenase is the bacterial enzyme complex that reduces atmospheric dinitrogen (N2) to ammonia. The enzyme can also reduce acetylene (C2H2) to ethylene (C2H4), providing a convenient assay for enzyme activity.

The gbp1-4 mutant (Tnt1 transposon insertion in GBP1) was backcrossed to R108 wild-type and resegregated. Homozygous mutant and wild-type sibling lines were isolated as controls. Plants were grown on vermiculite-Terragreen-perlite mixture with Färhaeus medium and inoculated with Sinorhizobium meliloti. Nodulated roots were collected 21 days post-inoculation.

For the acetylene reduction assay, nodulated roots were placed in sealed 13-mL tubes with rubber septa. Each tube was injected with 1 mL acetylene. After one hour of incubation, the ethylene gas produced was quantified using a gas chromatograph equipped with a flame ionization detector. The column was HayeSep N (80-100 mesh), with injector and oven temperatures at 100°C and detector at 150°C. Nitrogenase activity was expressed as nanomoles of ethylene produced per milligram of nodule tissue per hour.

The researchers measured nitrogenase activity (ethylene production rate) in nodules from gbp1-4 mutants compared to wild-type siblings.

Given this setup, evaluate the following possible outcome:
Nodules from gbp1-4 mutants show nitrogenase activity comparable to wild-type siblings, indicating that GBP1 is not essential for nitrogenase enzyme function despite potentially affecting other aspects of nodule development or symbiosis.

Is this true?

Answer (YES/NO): NO